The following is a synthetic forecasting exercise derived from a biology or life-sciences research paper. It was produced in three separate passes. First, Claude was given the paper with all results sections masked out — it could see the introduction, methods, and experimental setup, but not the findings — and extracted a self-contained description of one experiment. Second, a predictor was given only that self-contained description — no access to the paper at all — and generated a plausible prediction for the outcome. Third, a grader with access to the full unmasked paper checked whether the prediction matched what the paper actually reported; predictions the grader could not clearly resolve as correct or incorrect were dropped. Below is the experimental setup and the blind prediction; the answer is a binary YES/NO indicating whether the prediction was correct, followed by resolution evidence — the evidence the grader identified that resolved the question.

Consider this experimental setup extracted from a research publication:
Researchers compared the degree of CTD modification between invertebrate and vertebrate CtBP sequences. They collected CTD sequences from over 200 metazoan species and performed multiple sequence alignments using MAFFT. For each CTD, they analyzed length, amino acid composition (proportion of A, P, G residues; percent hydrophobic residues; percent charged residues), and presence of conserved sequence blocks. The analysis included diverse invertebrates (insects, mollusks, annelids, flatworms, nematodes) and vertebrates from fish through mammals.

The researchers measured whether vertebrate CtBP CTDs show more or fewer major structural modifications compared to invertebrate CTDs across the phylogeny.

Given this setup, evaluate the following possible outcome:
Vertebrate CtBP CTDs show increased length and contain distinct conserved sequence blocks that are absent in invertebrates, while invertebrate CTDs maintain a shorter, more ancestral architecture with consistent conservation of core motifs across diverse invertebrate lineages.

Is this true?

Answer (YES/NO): NO